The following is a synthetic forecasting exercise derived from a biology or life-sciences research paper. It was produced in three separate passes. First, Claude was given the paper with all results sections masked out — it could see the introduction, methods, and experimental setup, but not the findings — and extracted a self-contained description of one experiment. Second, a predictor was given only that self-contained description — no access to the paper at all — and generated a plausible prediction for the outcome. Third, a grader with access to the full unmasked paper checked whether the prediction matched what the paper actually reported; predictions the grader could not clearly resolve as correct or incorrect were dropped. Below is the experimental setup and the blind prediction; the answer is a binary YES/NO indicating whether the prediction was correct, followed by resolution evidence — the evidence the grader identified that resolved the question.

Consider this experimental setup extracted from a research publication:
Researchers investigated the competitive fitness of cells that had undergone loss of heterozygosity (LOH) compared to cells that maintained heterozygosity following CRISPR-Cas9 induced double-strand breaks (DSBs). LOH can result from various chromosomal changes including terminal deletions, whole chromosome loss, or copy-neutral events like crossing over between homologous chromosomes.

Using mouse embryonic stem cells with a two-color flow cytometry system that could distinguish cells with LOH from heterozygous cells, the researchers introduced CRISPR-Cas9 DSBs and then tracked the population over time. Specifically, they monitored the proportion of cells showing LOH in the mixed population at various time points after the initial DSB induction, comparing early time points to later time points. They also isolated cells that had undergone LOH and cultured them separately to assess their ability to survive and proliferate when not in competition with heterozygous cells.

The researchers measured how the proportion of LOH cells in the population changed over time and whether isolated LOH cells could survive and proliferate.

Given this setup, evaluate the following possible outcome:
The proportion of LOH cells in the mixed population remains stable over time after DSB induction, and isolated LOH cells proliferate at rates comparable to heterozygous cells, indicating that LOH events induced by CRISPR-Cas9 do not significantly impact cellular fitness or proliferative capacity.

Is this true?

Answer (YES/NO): NO